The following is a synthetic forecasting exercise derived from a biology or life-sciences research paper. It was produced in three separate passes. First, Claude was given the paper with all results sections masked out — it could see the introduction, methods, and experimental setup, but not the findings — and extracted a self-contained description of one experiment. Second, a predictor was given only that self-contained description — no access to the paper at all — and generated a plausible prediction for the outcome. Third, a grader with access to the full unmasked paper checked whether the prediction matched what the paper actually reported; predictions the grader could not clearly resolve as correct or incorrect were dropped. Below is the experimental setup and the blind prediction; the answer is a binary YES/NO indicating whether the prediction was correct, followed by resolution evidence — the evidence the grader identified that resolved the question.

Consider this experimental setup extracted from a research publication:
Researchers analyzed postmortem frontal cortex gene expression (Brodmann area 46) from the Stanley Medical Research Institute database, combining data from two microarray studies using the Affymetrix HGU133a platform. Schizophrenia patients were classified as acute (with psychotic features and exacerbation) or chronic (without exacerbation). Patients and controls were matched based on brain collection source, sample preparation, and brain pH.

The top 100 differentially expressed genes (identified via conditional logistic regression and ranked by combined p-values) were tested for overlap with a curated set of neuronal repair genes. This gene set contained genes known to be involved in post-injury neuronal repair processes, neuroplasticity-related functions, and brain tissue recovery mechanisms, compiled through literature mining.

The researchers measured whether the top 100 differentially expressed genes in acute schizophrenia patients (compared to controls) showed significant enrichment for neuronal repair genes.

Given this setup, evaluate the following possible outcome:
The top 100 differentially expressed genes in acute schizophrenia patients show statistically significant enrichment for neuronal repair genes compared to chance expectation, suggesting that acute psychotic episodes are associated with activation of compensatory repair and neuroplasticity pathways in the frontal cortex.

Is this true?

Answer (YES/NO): NO